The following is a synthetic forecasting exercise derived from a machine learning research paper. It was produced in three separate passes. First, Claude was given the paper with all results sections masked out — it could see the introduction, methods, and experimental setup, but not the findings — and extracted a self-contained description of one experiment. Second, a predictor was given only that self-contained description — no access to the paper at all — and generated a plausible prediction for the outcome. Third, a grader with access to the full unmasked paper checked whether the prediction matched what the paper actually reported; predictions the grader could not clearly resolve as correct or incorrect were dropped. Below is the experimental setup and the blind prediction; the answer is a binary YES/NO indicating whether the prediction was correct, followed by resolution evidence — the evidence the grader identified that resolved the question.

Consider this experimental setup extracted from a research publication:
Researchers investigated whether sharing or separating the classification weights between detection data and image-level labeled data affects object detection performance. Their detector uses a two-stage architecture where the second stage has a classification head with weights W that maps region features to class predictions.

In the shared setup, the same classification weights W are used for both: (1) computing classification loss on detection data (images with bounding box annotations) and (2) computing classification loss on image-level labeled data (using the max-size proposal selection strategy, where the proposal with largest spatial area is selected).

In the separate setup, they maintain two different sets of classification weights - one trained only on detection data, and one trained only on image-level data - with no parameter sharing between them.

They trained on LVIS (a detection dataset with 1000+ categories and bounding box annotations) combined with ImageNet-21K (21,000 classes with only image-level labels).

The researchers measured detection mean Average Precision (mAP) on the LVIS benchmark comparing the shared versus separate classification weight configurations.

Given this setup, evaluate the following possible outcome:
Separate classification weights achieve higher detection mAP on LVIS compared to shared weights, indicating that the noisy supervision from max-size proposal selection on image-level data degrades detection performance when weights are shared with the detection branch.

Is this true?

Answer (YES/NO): NO